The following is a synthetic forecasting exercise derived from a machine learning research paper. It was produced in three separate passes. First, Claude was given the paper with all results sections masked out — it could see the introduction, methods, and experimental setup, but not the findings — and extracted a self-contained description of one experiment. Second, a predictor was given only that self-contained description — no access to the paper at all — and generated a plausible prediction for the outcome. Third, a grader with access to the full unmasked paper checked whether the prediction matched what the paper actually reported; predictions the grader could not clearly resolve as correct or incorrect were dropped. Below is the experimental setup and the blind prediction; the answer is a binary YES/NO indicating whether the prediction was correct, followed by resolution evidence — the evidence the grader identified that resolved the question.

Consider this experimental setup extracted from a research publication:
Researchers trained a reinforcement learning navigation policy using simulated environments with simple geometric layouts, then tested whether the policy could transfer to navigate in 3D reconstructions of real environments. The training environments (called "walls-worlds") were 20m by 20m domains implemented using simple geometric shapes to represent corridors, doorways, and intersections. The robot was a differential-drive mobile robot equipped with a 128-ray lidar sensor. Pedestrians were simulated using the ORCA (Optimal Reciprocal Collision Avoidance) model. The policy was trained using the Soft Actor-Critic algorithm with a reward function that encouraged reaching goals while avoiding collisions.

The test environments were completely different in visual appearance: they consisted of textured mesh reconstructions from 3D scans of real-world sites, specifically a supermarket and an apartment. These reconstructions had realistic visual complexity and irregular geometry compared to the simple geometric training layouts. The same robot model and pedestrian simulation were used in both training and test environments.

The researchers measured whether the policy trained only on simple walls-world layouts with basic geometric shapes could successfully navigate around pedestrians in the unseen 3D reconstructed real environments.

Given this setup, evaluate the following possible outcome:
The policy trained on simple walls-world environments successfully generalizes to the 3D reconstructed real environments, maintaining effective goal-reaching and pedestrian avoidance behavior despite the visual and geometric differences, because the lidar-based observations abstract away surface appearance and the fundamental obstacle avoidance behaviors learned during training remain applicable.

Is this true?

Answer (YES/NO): YES